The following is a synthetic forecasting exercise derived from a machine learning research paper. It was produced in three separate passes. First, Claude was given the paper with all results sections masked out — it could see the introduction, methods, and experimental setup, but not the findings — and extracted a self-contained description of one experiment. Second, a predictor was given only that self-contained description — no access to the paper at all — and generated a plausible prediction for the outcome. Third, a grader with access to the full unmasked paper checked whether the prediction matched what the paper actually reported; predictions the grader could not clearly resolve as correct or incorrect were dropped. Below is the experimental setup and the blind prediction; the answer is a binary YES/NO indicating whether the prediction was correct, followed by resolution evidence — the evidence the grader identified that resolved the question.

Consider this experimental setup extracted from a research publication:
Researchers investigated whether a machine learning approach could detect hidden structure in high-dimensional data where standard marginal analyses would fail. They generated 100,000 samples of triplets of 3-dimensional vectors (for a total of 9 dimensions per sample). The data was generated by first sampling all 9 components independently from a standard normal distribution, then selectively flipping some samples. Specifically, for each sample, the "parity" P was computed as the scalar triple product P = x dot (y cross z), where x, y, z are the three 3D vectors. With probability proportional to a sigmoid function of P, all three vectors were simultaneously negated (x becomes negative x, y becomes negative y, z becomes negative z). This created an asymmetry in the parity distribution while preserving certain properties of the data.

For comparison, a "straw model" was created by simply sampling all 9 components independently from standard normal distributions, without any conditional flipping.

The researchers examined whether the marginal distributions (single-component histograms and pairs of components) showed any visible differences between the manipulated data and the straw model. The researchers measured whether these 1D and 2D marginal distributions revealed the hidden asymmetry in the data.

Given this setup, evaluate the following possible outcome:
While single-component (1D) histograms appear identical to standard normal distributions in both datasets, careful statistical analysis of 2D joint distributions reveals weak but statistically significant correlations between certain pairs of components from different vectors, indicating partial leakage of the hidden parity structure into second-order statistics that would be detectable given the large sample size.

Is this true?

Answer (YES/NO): NO